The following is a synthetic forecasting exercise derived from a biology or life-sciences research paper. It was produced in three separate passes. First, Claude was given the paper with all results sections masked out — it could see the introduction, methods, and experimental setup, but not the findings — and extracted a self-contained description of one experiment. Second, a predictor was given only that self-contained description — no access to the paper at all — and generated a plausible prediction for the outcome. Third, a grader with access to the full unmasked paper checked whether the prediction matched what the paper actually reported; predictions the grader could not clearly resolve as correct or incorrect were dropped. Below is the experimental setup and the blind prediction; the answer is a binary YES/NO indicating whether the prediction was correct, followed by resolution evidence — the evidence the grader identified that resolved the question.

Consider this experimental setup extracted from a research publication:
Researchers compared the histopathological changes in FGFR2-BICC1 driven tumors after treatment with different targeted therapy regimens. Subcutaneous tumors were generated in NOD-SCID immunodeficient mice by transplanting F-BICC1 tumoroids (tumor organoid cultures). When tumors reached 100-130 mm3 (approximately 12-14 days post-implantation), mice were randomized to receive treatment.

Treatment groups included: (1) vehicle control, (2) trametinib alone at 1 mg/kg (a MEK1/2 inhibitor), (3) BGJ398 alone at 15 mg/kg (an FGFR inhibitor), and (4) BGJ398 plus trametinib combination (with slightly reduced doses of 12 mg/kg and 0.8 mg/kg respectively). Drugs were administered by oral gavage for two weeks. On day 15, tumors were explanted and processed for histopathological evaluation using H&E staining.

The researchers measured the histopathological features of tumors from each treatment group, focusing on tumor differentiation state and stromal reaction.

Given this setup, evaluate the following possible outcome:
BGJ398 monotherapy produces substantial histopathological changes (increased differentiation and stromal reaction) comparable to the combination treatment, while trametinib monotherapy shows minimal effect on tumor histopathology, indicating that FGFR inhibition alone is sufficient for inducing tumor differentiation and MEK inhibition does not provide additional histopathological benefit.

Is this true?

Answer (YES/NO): NO